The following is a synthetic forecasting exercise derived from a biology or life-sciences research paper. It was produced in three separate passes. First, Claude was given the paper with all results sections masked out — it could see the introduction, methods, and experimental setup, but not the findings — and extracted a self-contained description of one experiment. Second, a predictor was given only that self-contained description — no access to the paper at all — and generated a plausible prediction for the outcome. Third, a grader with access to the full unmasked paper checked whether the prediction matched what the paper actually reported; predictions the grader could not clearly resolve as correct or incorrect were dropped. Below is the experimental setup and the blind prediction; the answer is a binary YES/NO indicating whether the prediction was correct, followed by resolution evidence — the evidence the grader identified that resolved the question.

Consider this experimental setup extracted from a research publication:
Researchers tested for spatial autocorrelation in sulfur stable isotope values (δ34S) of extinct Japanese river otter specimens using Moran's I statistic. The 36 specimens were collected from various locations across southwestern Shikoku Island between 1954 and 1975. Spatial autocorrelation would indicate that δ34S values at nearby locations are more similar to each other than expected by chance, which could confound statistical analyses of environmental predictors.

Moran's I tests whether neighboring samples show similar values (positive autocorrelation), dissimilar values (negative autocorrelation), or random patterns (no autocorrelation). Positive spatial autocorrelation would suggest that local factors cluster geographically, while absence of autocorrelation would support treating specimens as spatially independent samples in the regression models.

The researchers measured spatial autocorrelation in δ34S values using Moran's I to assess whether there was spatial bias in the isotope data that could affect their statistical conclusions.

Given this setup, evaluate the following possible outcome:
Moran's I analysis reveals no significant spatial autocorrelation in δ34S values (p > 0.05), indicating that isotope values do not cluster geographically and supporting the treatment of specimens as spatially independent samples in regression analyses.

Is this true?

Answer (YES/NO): YES